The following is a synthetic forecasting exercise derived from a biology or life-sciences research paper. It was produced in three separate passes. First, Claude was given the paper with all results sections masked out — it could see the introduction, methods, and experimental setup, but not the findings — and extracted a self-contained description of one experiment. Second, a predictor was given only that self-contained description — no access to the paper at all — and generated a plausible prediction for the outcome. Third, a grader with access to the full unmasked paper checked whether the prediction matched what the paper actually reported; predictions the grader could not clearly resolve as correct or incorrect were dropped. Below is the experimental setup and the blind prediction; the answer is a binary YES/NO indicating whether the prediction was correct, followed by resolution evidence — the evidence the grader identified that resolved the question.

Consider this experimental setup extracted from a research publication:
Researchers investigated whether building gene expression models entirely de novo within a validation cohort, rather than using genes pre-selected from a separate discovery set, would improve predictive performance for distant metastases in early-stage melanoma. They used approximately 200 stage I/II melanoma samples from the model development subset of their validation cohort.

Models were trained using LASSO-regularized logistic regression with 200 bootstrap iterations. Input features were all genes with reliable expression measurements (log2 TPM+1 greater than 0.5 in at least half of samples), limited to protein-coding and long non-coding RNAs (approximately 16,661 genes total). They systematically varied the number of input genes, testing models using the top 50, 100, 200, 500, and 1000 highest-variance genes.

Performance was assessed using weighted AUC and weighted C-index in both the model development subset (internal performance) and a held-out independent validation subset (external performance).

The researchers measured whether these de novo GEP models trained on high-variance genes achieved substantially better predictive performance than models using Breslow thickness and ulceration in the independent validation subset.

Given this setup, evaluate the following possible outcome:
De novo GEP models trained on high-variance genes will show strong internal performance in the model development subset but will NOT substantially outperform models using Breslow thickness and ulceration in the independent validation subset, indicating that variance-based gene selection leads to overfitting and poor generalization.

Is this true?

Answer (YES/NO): NO